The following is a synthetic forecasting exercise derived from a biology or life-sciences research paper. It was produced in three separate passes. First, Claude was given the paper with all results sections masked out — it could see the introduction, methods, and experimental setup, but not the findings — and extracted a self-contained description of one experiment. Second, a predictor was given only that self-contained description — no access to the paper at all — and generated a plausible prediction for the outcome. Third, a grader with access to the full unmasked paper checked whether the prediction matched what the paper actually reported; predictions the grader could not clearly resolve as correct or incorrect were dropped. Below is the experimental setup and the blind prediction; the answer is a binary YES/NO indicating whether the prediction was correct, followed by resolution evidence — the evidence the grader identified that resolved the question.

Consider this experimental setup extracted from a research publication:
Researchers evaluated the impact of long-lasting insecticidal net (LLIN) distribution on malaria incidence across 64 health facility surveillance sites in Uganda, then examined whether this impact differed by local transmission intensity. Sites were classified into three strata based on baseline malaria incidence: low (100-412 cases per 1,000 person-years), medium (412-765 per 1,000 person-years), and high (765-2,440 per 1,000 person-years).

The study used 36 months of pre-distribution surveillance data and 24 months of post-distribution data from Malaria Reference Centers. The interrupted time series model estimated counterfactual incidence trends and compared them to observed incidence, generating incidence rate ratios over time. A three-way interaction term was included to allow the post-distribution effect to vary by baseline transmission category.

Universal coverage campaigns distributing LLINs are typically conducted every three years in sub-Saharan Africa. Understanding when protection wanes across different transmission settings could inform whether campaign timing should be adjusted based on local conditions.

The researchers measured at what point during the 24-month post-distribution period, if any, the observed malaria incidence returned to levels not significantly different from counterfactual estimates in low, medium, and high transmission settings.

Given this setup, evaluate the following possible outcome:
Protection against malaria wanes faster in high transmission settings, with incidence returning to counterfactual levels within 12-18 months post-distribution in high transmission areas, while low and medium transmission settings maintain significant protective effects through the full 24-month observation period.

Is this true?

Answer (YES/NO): NO